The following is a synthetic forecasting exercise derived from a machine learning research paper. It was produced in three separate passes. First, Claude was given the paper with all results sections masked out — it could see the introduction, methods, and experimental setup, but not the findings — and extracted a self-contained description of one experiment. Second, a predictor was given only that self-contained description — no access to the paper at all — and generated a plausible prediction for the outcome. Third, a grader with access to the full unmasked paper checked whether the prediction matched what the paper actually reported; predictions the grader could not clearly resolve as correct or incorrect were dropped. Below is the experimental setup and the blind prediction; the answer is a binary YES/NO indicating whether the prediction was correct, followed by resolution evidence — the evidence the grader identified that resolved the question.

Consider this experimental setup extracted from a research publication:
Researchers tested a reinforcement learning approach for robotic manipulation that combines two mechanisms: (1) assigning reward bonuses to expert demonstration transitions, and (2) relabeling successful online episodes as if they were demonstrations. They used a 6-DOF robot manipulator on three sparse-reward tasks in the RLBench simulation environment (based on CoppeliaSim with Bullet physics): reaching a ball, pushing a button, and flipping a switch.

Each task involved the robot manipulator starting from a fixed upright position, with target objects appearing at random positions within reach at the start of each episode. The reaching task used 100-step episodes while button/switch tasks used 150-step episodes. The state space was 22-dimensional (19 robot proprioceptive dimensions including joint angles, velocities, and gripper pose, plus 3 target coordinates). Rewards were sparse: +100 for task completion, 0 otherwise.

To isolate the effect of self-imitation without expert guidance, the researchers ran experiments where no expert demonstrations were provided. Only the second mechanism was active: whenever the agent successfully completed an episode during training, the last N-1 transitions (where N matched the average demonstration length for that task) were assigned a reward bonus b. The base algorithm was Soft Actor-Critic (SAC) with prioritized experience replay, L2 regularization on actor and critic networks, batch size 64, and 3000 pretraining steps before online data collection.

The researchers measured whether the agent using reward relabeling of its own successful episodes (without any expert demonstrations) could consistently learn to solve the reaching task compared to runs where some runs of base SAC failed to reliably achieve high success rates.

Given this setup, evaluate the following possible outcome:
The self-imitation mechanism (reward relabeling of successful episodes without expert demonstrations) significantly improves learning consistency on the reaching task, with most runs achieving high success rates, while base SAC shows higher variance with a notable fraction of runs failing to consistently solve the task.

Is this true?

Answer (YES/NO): YES